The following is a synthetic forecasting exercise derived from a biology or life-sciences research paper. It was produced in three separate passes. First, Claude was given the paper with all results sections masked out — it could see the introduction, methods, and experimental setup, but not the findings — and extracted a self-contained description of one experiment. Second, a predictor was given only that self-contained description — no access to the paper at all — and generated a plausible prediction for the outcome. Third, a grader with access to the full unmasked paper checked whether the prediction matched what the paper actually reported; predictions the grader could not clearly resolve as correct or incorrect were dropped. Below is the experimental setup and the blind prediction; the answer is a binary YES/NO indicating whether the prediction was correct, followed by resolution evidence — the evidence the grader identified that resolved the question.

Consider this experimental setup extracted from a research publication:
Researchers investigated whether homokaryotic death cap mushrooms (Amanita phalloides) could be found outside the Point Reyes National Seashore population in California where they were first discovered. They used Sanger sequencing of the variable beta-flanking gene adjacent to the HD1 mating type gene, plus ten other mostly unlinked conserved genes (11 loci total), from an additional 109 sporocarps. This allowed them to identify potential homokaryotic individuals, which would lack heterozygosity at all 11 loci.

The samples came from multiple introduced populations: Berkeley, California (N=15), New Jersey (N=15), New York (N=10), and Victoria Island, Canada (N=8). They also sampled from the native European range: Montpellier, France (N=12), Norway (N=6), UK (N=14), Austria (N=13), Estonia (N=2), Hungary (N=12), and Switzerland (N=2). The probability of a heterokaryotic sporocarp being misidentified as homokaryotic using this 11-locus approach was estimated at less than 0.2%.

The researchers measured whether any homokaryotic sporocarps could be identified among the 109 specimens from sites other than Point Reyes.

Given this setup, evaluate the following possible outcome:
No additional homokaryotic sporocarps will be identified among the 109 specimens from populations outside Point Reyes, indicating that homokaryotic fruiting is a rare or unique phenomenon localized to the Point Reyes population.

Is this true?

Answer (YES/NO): YES